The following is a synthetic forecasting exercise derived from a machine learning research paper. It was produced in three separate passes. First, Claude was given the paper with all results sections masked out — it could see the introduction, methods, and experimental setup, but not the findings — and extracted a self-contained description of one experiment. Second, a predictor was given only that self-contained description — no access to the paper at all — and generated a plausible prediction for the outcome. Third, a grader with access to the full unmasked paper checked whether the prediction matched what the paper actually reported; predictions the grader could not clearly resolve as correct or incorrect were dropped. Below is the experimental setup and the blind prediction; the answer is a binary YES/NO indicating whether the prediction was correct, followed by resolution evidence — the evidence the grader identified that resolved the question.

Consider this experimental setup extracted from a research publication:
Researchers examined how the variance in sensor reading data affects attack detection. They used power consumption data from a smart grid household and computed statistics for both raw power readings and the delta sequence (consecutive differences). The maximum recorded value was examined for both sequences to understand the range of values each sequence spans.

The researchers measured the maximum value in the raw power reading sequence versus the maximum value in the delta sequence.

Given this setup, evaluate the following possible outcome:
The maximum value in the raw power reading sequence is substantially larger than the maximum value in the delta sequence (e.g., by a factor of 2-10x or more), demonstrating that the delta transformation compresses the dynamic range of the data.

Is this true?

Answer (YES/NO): NO